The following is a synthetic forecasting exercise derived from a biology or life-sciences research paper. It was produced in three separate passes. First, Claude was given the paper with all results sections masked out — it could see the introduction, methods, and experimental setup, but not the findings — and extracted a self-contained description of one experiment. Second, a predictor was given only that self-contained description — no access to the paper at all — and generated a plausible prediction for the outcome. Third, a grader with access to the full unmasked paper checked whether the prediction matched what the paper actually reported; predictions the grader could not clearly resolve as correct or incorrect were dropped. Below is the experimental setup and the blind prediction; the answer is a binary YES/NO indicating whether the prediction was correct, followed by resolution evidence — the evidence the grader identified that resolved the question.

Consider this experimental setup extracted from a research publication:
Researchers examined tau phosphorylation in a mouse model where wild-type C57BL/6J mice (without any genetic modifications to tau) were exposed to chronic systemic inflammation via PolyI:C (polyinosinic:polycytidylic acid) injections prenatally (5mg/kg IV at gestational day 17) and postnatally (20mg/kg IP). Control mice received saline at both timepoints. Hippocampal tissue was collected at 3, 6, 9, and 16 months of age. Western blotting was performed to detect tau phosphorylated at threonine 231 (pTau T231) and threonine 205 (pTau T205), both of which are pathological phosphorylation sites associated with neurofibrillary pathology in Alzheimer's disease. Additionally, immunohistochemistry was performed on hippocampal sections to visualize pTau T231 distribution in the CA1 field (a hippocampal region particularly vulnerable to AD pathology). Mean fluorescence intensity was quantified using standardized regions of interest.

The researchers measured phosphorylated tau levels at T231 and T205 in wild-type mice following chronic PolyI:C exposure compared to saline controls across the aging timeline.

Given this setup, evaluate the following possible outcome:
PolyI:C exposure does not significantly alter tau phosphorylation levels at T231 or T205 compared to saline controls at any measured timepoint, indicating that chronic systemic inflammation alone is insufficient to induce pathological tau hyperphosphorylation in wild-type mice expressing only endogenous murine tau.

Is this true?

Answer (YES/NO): NO